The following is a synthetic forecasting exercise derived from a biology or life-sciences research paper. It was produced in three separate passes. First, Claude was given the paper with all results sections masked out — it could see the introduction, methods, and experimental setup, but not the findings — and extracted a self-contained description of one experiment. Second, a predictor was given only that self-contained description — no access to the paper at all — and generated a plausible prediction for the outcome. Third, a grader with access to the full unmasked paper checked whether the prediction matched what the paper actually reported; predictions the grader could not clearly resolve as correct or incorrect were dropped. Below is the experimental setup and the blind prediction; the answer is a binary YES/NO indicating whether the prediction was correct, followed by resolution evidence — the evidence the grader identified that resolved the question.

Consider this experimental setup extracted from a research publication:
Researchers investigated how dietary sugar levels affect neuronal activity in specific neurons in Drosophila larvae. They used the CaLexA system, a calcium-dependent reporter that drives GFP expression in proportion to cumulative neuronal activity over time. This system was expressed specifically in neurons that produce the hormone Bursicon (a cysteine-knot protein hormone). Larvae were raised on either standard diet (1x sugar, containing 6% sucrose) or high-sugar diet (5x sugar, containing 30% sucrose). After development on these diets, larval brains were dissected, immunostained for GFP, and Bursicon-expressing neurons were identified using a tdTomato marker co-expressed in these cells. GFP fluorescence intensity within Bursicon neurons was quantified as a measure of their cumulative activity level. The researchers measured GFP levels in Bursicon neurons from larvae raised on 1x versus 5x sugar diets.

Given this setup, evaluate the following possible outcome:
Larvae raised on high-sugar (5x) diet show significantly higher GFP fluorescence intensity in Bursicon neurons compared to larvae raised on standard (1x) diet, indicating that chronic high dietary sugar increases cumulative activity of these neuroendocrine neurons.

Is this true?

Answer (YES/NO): YES